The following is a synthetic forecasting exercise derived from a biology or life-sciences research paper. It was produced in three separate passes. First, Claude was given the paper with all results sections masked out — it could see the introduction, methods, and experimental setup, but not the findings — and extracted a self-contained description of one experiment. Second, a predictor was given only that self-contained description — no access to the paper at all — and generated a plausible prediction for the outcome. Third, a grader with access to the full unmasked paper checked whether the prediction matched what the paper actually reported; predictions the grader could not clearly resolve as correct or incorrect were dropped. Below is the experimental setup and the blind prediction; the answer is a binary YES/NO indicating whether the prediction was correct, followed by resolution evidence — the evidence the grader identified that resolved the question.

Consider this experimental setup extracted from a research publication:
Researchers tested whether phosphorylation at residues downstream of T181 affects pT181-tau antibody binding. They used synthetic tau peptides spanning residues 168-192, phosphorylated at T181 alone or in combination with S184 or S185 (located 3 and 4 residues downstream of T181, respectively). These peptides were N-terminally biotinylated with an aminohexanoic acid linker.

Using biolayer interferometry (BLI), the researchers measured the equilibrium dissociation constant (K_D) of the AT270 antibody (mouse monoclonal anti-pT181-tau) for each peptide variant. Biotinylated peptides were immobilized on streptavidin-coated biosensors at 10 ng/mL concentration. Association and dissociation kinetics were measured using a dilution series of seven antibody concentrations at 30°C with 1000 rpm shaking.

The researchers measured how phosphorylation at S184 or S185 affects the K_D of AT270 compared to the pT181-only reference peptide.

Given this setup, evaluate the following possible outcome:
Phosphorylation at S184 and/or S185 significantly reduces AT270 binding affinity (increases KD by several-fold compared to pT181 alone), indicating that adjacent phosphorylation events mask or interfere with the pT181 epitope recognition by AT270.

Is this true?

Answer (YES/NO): NO